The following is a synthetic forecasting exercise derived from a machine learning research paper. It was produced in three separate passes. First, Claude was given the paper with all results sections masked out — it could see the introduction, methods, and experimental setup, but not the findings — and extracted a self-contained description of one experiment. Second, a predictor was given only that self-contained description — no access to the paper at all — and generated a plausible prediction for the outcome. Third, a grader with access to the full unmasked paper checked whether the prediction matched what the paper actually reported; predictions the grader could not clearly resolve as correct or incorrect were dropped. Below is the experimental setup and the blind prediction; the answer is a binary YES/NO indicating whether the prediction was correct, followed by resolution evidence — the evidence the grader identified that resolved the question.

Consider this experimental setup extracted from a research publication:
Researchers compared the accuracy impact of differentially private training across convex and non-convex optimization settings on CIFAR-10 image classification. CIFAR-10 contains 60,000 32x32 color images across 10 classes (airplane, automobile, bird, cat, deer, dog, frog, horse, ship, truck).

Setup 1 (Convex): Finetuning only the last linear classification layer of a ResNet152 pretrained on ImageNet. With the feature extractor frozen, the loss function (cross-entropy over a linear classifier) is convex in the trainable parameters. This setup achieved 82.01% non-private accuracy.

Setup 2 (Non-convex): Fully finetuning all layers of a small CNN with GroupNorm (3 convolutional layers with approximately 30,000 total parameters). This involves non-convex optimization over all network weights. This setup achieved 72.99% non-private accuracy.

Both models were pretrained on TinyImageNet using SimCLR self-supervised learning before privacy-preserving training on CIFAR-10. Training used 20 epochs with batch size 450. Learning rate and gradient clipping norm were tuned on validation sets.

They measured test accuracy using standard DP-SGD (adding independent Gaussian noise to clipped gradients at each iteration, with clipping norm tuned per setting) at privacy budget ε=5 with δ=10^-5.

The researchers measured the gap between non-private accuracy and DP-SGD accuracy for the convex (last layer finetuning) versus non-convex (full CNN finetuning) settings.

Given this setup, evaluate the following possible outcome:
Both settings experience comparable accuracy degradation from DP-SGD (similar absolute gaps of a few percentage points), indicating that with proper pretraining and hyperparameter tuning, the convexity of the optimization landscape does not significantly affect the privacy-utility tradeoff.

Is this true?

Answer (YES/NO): NO